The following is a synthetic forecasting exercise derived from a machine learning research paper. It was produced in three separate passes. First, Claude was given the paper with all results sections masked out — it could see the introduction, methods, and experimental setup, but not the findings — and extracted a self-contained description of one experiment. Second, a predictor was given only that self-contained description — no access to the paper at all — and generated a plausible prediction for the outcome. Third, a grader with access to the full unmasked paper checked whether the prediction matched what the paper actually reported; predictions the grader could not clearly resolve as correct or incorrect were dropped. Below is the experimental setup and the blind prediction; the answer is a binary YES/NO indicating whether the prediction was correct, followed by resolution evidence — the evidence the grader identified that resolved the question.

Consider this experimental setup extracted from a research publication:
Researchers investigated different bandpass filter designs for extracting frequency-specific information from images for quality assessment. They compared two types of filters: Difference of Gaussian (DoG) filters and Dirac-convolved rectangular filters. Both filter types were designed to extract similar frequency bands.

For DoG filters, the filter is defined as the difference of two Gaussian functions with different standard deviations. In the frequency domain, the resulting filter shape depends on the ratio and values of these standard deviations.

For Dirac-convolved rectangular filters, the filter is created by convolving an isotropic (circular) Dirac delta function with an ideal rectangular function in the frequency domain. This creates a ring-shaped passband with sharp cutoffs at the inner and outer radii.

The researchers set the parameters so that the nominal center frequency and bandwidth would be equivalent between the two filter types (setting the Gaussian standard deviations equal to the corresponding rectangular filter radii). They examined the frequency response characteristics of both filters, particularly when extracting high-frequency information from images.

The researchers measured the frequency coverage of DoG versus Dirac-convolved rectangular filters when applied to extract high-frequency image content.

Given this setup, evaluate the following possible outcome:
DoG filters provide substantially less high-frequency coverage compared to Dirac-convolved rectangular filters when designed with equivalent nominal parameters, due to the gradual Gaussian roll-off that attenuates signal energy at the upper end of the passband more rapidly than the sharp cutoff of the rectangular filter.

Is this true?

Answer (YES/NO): NO